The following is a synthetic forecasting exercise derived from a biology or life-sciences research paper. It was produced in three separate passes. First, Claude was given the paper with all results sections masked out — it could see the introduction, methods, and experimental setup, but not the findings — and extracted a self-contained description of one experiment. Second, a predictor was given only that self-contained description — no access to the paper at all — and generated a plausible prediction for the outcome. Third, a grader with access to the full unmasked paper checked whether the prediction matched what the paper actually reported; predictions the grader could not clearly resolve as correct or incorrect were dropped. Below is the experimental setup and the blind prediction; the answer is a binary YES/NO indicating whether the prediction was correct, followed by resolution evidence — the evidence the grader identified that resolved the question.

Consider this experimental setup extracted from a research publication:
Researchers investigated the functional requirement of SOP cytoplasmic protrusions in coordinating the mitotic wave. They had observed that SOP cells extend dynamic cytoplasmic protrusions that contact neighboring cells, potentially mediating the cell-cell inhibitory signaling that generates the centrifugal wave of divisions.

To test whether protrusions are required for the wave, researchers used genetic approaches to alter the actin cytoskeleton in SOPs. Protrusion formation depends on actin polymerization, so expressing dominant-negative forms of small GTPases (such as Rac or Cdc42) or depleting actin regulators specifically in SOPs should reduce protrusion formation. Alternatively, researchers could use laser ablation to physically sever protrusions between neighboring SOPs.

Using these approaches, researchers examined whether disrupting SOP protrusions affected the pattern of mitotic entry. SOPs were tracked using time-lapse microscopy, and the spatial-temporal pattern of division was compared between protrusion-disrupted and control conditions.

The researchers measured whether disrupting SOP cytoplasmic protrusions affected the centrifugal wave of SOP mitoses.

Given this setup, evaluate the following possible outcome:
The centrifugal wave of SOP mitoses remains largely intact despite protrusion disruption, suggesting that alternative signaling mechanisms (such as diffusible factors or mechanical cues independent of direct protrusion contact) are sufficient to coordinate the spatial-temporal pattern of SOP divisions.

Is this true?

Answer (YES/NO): NO